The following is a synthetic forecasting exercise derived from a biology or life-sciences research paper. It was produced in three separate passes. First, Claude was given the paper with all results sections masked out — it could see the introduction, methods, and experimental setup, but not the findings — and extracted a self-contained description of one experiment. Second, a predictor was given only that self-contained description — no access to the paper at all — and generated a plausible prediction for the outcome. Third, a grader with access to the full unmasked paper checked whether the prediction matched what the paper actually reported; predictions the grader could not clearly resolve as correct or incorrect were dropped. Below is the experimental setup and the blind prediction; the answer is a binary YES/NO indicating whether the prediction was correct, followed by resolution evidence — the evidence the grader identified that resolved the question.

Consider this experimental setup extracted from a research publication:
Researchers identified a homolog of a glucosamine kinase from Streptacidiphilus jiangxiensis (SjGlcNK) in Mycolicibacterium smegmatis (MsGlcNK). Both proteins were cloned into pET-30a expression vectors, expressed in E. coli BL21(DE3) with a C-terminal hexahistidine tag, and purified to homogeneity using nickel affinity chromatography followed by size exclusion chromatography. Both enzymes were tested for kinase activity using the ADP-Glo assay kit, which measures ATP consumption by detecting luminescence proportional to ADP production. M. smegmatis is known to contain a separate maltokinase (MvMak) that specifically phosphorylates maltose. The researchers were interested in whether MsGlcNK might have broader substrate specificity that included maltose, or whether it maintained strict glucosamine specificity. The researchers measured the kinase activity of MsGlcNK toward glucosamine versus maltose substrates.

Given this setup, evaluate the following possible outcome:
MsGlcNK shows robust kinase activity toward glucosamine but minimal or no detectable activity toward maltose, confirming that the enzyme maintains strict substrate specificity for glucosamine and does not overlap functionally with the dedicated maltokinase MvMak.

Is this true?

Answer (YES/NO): YES